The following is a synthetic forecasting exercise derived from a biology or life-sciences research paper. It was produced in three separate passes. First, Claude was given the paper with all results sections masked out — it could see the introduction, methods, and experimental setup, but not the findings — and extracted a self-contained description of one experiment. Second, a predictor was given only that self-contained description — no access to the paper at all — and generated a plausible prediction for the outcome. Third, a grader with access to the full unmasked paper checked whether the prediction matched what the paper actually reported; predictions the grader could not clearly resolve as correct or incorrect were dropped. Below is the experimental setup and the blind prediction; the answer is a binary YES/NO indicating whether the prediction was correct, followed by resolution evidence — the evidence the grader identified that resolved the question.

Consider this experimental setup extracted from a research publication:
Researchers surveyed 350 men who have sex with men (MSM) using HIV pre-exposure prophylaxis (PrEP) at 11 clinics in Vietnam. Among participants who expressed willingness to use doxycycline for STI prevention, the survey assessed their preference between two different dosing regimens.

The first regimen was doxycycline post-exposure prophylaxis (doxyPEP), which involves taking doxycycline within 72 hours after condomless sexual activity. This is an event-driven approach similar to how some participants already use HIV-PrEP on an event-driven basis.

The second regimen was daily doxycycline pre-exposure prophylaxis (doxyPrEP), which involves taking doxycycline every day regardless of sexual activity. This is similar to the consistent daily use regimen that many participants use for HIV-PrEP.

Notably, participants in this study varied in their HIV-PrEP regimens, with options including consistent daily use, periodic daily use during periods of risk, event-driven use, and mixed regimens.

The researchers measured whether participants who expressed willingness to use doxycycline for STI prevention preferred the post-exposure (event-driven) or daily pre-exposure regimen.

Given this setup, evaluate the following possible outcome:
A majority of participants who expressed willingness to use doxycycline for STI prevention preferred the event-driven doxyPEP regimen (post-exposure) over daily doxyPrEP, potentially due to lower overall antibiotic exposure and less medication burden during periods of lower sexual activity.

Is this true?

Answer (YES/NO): NO